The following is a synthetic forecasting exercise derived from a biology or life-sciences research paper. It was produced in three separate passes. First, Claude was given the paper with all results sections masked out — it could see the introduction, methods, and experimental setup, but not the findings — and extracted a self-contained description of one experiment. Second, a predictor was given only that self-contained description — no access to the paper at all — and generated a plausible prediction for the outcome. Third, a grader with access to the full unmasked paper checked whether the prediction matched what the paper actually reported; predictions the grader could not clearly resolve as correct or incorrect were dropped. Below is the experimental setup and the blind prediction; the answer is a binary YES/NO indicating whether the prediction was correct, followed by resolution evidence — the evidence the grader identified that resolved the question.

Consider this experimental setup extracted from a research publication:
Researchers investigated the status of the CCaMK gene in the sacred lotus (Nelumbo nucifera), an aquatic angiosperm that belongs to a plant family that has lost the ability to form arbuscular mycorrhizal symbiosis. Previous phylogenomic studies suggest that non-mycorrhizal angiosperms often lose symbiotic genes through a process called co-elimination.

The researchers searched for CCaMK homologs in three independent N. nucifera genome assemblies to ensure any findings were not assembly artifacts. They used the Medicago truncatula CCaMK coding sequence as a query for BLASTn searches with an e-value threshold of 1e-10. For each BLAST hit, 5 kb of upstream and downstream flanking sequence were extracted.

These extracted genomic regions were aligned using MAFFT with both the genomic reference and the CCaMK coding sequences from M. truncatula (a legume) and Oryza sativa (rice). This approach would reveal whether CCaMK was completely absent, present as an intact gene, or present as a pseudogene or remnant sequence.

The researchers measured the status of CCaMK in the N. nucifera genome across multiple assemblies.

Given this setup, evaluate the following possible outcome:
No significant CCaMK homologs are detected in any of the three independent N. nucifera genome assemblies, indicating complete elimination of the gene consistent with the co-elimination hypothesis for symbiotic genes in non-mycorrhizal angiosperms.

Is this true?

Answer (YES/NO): NO